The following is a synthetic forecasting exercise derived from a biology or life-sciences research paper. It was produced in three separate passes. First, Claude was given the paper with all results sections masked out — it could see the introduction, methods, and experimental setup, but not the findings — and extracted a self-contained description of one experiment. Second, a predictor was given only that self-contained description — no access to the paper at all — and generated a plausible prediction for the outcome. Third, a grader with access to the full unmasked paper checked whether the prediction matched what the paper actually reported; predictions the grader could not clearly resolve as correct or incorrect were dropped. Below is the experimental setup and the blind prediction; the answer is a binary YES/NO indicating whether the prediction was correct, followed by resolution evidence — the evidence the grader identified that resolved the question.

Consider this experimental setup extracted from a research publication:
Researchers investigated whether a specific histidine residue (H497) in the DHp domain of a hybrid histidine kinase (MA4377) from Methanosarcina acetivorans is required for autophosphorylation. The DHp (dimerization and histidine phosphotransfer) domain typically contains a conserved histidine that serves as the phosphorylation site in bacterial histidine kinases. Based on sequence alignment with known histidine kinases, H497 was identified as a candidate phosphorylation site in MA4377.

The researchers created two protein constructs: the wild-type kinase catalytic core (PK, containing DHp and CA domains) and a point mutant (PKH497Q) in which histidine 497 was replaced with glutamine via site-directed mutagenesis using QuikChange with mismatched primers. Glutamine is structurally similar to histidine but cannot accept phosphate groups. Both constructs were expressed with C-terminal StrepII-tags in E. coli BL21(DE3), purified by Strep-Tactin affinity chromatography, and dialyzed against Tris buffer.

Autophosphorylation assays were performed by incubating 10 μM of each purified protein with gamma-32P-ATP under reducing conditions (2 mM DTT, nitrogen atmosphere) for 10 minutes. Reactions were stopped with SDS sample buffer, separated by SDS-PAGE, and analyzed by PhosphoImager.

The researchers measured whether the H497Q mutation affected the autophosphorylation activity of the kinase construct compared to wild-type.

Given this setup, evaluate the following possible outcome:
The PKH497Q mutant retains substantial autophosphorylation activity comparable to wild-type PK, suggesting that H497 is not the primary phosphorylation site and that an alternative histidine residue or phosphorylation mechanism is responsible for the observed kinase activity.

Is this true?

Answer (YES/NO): NO